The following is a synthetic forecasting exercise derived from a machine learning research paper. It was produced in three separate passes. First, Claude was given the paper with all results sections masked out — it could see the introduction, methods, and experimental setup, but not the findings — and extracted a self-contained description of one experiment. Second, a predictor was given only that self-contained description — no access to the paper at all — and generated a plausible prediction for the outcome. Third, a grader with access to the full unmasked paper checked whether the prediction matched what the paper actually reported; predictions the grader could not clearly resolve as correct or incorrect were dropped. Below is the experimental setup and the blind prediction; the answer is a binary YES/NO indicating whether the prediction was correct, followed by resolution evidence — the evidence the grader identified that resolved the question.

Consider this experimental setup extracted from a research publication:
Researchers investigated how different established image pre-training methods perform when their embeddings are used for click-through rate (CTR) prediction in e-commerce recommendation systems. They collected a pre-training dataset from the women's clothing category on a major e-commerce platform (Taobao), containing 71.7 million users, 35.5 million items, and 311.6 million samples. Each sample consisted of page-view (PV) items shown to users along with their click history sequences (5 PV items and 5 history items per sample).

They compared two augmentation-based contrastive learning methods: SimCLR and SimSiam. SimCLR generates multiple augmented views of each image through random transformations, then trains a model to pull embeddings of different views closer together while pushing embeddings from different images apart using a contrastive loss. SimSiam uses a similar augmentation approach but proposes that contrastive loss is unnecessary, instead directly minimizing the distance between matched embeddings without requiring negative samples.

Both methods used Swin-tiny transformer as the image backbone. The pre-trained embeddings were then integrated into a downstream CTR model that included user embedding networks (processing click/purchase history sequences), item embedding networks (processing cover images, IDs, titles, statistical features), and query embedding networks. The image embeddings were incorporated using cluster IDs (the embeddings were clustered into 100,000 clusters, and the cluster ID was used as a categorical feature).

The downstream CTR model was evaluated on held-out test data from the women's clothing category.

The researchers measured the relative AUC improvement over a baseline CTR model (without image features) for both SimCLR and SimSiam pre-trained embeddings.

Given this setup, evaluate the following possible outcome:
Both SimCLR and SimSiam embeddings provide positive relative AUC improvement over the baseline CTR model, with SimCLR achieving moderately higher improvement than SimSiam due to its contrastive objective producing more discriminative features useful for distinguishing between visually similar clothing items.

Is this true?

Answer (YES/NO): YES